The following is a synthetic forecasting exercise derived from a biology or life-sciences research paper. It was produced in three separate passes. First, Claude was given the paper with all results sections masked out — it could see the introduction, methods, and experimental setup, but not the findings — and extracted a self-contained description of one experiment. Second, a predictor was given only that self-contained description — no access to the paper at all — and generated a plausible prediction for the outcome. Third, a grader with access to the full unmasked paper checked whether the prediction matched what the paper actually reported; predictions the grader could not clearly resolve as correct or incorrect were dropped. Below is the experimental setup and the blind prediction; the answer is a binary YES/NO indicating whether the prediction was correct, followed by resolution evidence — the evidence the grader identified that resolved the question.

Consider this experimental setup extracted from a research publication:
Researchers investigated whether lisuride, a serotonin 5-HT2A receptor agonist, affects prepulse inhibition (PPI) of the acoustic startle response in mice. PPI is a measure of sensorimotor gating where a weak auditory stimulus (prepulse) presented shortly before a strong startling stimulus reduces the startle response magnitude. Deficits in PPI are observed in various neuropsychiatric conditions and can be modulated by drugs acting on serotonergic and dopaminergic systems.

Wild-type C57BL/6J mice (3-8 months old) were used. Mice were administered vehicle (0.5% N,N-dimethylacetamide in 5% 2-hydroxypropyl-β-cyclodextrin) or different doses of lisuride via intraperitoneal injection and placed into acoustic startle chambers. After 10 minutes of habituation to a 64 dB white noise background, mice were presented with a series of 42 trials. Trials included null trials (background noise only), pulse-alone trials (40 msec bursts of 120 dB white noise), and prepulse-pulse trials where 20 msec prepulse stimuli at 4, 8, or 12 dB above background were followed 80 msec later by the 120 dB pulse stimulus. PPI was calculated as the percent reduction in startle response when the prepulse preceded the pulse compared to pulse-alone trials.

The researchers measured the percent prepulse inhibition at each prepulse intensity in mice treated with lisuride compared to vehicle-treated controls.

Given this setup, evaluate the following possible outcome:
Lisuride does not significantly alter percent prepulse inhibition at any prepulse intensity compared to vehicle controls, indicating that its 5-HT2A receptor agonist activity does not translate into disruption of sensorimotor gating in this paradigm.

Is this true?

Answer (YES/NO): NO